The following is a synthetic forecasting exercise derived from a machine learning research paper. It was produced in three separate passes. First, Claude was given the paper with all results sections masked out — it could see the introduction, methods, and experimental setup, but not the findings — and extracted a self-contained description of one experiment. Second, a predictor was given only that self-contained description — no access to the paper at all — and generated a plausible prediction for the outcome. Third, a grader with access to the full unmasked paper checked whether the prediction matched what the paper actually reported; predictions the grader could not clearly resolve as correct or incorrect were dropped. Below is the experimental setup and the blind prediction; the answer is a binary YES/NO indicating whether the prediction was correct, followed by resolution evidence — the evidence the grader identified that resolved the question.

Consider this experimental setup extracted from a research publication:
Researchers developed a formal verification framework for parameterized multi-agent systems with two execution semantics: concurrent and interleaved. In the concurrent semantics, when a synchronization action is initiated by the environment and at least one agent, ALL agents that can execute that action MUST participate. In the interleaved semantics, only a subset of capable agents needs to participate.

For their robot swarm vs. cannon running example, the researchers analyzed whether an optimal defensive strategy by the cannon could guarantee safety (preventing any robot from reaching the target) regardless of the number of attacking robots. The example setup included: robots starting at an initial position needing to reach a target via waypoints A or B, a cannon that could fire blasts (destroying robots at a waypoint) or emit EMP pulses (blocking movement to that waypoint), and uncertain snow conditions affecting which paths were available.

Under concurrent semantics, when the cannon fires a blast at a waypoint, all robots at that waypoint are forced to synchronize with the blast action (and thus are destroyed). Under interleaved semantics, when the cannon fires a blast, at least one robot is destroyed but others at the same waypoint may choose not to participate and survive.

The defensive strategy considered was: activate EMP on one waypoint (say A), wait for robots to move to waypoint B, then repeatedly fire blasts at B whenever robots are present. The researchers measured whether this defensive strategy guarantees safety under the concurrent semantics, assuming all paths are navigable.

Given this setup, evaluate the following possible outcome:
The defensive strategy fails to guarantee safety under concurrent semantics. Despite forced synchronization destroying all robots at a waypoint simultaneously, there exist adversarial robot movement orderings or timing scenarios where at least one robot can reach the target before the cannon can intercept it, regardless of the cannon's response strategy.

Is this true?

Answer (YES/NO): NO